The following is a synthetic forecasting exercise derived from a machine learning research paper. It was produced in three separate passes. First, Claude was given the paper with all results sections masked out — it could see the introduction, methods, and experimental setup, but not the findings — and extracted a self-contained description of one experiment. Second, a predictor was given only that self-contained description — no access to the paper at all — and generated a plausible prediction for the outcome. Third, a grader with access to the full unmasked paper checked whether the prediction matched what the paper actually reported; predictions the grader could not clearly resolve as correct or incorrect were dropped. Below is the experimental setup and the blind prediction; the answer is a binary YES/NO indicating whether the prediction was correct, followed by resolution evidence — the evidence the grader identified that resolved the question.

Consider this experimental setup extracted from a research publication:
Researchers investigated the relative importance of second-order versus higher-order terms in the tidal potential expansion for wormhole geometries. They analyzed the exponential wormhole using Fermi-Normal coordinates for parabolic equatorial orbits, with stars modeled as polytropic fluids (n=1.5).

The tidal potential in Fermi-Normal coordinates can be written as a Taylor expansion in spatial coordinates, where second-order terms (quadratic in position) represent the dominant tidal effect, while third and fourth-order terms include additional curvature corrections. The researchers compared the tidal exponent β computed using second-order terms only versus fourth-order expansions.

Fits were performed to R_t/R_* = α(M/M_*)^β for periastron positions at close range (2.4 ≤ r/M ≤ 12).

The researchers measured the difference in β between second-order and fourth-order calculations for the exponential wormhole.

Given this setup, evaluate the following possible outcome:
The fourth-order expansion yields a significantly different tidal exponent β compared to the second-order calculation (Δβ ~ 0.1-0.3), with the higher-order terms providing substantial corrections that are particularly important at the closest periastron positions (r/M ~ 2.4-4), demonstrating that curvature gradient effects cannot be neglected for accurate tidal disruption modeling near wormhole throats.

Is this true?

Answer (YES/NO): NO